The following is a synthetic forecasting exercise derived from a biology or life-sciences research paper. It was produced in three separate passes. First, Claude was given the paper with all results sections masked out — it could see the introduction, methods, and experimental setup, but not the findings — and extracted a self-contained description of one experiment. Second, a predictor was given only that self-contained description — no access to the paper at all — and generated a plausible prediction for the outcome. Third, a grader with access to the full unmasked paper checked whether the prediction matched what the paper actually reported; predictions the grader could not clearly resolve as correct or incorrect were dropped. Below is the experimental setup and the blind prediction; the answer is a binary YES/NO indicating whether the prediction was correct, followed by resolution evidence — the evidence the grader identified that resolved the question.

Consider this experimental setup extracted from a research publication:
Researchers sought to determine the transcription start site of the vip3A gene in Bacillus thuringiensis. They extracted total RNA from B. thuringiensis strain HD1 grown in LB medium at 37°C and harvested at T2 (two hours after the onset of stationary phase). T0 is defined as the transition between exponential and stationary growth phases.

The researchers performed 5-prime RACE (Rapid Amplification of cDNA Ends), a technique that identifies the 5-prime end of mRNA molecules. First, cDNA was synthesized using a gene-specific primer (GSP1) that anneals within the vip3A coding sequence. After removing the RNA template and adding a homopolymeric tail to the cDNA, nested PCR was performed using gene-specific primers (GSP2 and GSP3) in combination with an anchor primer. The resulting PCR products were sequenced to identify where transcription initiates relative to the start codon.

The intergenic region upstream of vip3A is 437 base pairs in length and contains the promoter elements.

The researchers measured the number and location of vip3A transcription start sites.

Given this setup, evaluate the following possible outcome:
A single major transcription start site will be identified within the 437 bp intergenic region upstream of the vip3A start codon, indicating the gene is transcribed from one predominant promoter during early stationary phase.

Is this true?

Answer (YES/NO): YES